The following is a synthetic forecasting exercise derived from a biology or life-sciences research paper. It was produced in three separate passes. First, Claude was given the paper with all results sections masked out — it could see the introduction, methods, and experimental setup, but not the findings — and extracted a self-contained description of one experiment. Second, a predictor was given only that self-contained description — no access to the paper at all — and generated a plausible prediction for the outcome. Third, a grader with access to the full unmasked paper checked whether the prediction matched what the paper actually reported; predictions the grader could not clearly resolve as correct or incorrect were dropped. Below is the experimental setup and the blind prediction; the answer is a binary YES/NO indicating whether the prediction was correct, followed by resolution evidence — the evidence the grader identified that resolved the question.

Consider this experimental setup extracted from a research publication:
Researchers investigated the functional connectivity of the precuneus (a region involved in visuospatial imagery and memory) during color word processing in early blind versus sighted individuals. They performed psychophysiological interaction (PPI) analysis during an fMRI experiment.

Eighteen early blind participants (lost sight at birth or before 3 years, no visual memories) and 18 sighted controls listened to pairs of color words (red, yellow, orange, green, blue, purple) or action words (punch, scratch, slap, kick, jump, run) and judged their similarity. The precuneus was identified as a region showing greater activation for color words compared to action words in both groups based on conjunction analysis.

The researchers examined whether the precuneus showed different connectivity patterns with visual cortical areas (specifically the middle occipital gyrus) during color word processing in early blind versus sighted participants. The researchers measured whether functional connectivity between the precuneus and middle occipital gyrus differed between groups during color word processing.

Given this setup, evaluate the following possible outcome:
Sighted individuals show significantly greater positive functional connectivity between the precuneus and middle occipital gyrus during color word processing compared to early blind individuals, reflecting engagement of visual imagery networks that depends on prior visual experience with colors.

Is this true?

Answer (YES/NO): NO